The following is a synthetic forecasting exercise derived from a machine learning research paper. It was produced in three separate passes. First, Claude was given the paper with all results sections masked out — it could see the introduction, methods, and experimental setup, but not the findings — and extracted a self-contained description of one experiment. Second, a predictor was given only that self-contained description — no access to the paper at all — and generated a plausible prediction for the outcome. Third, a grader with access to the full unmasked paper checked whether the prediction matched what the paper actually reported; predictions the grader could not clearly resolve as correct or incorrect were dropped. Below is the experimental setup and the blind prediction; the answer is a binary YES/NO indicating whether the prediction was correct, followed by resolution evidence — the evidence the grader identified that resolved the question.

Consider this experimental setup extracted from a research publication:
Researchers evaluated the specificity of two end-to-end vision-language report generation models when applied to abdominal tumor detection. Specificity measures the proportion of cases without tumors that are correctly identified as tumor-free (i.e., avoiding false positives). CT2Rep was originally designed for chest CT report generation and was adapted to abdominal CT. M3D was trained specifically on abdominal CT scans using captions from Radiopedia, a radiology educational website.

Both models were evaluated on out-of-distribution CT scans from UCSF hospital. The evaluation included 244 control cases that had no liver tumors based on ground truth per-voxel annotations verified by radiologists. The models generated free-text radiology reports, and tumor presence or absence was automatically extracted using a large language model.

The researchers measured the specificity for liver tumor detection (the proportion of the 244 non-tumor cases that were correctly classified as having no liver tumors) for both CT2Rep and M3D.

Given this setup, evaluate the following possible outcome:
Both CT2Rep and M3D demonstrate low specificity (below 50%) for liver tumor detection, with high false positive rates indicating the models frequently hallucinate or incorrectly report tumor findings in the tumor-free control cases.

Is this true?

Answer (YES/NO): NO